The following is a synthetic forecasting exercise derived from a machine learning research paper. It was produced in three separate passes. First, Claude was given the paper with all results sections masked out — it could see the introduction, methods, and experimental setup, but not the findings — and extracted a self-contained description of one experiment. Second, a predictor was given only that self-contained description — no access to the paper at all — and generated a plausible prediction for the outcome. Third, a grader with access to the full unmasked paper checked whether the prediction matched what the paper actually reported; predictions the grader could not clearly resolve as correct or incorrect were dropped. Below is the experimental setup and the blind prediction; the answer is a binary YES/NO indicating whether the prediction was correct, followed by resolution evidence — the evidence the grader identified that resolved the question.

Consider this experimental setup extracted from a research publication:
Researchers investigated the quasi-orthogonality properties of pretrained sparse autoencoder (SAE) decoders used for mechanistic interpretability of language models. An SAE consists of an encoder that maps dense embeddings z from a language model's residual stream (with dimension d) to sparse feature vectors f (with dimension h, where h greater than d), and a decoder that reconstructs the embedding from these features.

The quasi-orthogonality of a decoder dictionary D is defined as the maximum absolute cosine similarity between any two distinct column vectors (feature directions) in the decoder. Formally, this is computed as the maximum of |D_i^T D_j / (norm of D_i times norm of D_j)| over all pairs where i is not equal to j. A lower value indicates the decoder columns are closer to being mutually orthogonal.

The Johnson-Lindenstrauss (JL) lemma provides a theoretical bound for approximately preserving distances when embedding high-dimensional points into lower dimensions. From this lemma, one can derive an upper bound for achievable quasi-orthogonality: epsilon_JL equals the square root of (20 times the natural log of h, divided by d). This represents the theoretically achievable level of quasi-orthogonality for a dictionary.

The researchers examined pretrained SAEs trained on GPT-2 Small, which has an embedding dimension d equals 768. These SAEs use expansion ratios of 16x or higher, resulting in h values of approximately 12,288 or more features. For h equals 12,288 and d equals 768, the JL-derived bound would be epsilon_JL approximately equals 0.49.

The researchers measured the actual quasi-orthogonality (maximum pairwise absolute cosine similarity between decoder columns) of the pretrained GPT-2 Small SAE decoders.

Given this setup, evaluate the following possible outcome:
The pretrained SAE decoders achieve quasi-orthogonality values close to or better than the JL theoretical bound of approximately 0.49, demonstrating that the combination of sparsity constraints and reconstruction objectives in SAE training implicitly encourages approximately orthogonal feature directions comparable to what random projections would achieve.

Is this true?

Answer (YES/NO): NO